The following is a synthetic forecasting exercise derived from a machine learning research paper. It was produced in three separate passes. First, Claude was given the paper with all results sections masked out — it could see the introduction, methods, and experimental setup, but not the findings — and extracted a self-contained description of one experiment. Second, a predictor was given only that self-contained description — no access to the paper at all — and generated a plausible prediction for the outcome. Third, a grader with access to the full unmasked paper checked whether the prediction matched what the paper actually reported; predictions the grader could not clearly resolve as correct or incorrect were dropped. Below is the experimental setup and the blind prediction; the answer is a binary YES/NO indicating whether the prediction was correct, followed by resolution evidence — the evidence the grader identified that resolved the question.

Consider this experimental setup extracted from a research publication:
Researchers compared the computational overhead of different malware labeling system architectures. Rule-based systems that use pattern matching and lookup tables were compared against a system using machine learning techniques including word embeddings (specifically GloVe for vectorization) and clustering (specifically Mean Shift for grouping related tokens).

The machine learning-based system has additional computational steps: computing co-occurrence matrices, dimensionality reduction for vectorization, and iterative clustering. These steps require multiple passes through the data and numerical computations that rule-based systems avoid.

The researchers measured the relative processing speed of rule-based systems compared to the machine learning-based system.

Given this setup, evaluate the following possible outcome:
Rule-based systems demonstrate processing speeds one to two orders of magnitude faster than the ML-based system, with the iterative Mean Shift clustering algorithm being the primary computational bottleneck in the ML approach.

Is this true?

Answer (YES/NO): NO